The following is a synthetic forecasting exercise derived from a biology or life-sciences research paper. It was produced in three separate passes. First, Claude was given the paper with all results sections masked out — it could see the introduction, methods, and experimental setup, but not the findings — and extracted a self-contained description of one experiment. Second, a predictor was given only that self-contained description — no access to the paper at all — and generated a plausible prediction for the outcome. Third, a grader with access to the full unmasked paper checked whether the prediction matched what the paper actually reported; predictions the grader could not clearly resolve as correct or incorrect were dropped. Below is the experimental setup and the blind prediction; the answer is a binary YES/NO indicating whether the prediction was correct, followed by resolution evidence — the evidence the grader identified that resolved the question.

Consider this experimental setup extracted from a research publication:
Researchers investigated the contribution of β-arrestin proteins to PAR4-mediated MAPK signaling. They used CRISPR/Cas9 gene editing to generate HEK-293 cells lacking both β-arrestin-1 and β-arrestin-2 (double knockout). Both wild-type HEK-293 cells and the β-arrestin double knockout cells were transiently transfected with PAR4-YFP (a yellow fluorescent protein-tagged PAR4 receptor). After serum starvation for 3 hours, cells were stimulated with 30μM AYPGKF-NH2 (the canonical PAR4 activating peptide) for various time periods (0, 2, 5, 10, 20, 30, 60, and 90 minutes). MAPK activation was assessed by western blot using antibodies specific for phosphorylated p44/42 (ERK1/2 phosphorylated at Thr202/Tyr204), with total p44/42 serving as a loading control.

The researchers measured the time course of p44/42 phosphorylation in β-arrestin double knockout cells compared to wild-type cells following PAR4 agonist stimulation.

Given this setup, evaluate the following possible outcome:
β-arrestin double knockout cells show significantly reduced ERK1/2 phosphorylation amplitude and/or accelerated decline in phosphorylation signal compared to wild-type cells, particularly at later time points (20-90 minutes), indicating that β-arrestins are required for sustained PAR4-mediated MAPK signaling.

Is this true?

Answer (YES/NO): NO